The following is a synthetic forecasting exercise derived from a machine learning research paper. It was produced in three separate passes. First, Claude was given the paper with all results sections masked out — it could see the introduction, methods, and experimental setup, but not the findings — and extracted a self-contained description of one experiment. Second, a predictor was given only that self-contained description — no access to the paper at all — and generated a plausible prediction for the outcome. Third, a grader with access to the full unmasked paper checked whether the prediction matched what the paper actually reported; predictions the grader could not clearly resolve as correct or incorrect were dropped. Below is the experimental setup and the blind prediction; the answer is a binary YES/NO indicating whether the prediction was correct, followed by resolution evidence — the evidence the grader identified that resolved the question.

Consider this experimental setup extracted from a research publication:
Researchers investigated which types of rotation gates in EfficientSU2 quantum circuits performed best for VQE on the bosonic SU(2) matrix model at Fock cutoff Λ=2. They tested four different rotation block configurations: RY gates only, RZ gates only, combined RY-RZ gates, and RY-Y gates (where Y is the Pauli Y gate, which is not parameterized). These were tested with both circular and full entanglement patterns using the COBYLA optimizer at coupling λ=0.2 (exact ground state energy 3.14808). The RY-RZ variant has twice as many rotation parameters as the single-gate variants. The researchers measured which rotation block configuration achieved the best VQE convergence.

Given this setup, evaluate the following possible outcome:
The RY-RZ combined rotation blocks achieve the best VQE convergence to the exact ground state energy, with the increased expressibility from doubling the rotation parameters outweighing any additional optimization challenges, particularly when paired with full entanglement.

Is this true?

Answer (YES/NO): NO